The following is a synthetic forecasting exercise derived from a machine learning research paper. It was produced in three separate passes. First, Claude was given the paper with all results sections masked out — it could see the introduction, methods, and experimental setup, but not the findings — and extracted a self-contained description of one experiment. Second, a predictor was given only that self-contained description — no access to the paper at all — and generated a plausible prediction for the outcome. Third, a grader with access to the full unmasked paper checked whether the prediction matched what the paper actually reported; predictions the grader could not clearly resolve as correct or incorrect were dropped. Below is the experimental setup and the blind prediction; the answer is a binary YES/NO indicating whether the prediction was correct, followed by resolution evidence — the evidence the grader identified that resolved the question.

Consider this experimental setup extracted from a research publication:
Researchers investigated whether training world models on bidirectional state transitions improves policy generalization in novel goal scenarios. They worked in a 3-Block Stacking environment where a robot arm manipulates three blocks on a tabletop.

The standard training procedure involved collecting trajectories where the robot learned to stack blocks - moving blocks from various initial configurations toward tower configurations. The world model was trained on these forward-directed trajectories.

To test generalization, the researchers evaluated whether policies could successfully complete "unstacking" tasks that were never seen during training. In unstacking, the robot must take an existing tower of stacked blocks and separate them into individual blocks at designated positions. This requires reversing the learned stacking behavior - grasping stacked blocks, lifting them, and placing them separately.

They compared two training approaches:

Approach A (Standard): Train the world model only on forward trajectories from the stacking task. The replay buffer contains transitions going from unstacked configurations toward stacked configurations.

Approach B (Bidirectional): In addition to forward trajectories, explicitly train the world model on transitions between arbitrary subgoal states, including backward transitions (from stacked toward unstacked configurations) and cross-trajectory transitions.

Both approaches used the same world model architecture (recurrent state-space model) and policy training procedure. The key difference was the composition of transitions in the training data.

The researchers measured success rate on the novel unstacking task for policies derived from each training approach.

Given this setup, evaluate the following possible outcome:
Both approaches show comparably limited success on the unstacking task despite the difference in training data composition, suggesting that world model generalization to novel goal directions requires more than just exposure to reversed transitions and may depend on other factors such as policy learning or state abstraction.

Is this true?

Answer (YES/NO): NO